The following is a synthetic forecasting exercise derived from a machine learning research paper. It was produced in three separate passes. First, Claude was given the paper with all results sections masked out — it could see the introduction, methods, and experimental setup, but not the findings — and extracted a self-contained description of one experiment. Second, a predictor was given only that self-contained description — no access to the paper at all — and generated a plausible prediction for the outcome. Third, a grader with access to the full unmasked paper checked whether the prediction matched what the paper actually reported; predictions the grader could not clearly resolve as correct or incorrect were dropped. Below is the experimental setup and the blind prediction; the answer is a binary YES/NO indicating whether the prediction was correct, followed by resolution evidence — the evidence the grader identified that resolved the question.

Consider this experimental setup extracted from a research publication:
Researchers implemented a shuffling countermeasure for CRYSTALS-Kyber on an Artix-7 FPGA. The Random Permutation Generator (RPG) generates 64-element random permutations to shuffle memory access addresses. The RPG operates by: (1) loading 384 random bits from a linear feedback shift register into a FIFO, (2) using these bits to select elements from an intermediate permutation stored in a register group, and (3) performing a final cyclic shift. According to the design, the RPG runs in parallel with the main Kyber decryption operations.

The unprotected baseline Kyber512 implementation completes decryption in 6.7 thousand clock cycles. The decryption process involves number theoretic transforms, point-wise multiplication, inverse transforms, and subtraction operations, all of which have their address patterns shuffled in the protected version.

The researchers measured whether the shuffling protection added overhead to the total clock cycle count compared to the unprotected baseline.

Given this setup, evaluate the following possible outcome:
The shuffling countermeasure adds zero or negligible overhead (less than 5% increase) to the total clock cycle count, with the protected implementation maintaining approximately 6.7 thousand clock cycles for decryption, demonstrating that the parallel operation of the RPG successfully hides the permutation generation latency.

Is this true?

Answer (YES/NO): YES